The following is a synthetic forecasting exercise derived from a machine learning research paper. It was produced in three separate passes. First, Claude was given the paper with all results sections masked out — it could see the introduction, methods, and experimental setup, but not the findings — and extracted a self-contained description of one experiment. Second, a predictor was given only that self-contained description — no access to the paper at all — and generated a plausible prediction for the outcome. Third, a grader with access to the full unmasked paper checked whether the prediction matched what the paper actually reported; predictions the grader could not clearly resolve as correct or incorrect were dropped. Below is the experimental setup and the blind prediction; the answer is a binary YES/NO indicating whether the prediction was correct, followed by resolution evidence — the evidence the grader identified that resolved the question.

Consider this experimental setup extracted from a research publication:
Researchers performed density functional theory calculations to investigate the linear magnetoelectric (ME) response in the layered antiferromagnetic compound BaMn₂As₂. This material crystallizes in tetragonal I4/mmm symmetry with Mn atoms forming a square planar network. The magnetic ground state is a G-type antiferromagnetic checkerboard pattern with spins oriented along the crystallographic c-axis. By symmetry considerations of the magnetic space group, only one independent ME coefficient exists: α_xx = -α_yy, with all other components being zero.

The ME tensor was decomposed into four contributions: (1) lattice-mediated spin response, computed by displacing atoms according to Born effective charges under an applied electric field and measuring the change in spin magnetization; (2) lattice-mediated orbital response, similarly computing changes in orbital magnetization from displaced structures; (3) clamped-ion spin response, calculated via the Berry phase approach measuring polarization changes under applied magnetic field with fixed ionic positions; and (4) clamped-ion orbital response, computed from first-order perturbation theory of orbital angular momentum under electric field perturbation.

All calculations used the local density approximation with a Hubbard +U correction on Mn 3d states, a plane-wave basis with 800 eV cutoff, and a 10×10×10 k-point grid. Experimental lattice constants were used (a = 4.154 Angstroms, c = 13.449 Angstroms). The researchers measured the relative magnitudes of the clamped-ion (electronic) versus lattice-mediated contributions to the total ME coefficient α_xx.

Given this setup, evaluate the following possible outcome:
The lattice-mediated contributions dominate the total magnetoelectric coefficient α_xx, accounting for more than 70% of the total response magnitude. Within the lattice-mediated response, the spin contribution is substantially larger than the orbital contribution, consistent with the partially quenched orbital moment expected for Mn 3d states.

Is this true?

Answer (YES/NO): NO